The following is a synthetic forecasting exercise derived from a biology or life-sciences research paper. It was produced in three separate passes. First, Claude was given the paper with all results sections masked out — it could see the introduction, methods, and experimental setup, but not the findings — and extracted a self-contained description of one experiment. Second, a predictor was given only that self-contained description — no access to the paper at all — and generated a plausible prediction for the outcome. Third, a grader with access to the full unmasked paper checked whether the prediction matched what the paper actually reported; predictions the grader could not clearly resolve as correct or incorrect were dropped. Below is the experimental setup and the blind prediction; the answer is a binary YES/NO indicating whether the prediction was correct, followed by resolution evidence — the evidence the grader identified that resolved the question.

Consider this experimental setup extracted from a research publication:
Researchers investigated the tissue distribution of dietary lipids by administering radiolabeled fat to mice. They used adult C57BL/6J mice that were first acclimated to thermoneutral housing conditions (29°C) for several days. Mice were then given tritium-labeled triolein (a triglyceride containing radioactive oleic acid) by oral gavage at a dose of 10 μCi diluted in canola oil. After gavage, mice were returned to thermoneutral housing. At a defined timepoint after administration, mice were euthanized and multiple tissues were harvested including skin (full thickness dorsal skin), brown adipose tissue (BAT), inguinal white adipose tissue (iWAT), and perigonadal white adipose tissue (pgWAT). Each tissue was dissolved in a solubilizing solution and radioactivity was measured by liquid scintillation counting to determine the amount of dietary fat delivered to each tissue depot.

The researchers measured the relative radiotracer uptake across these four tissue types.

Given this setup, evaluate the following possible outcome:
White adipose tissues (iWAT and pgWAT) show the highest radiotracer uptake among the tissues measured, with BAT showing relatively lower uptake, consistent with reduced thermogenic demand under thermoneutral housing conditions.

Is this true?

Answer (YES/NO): NO